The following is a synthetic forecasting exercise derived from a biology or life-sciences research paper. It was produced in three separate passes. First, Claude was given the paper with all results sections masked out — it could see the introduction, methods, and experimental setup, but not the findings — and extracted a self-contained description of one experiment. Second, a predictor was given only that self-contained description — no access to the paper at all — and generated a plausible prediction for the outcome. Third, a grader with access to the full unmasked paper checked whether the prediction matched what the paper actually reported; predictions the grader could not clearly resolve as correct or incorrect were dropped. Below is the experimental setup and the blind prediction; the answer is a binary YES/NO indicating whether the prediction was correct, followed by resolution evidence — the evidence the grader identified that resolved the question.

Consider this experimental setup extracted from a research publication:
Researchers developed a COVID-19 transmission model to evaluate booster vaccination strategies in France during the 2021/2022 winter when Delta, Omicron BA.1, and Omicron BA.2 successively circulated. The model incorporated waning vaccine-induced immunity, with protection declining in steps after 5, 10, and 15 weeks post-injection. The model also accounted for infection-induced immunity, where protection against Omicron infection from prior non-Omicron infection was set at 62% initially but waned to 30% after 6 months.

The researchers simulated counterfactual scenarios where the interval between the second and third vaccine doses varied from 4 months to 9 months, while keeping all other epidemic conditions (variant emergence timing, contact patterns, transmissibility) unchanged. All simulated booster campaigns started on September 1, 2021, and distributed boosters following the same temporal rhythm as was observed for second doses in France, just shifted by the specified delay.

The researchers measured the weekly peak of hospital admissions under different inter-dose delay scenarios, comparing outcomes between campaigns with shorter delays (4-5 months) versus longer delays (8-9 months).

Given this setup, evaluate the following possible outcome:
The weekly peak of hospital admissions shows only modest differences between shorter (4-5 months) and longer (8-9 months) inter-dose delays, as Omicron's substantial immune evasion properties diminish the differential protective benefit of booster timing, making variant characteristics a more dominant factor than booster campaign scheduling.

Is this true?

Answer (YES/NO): NO